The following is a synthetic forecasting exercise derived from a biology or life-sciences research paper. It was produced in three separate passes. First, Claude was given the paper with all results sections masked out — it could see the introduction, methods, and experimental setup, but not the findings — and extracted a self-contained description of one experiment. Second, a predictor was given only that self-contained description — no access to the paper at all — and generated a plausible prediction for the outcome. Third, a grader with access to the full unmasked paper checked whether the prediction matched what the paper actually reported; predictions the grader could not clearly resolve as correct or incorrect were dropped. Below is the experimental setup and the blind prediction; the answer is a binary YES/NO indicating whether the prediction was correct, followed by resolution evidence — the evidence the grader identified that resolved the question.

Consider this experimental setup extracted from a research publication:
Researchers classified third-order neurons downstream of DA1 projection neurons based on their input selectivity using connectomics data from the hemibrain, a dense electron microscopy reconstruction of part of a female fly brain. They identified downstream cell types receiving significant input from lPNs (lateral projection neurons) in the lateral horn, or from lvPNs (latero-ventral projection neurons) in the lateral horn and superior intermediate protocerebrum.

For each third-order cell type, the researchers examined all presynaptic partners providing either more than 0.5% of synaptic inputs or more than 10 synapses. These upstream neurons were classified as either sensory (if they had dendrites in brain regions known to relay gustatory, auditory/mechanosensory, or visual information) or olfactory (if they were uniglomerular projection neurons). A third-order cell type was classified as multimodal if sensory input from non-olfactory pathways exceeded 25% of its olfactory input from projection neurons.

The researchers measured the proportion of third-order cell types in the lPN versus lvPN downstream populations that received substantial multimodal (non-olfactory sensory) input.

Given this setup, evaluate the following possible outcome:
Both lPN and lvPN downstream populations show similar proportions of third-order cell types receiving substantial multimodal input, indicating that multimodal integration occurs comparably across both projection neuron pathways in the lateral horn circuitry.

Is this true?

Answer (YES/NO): NO